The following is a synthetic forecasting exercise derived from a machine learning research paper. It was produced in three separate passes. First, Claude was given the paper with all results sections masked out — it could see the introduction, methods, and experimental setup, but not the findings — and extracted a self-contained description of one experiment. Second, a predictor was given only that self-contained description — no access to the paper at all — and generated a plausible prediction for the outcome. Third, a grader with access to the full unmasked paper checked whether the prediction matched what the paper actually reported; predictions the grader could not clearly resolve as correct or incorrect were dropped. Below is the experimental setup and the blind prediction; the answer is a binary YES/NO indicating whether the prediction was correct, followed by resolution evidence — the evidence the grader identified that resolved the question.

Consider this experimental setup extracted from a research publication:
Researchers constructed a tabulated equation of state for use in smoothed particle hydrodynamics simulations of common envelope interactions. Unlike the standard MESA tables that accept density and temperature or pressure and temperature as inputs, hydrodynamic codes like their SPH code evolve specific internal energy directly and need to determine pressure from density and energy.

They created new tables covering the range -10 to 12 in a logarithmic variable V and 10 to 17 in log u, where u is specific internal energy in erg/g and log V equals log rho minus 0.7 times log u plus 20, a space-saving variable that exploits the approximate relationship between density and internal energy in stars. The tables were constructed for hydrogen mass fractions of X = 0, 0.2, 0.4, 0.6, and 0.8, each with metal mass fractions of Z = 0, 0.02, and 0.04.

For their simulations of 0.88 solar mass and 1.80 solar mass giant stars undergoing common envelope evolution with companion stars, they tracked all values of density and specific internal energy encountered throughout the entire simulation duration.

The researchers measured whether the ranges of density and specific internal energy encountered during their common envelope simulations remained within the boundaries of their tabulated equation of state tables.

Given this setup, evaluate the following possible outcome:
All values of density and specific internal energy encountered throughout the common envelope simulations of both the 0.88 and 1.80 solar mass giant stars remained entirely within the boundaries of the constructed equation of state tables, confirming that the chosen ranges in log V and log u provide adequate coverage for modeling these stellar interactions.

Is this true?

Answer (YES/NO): YES